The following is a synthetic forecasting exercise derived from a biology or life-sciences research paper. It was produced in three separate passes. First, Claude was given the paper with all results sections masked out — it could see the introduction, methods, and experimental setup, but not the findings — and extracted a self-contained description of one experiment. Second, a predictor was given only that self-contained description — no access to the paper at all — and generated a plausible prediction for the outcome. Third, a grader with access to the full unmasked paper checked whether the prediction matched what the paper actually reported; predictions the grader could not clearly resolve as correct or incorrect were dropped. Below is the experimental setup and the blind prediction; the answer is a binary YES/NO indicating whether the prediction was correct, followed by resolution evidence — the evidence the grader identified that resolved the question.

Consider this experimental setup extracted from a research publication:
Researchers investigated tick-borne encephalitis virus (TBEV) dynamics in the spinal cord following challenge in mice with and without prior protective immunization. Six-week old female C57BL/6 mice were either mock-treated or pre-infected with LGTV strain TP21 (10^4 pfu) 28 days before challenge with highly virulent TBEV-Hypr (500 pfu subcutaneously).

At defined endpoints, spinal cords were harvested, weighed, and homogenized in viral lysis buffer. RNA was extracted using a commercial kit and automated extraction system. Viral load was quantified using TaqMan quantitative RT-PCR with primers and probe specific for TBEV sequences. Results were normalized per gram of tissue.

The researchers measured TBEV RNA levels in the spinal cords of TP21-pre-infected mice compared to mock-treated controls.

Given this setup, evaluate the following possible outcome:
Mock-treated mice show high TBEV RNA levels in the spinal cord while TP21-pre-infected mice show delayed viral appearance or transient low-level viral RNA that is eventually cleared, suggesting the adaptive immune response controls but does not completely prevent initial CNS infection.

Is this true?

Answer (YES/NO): NO